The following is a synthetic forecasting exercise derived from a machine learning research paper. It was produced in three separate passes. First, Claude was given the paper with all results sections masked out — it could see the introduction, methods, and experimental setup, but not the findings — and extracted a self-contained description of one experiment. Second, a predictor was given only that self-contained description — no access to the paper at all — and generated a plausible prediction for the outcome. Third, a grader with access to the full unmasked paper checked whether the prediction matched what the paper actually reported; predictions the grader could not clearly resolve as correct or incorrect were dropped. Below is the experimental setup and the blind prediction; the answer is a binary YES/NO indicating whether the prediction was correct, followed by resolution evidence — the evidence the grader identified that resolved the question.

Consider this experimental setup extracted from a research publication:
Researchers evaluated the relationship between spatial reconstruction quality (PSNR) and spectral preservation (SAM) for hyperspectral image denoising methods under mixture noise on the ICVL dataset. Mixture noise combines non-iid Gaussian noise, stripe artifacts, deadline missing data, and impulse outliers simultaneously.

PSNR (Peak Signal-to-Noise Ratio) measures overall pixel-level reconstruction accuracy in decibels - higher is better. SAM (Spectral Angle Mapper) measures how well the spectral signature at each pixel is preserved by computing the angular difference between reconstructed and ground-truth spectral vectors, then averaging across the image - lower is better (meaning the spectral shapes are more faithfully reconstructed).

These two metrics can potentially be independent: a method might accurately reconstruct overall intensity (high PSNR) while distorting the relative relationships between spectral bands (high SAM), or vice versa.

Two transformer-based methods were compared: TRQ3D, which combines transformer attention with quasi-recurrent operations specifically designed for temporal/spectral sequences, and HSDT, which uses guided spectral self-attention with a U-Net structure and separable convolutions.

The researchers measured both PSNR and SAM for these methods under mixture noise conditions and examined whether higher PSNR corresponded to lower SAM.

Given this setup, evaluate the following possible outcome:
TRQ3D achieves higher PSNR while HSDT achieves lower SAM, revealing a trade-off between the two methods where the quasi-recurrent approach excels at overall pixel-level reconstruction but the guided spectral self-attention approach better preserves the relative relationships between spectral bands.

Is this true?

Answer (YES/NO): NO